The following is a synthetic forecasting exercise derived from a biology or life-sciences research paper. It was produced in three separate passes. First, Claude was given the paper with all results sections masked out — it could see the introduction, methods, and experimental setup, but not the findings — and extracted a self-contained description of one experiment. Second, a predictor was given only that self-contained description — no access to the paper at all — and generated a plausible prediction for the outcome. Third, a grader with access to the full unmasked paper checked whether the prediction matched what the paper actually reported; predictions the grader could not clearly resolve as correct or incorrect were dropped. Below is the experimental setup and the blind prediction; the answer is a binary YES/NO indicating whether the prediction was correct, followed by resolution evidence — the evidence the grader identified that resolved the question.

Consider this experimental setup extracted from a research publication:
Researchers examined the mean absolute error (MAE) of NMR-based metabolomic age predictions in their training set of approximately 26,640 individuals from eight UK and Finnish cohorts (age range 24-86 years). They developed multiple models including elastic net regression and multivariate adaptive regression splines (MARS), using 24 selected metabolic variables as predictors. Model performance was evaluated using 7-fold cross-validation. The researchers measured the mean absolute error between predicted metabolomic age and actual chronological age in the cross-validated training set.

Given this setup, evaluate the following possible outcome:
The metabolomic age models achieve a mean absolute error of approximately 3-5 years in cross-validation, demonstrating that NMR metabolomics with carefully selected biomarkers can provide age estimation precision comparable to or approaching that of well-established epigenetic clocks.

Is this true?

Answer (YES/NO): NO